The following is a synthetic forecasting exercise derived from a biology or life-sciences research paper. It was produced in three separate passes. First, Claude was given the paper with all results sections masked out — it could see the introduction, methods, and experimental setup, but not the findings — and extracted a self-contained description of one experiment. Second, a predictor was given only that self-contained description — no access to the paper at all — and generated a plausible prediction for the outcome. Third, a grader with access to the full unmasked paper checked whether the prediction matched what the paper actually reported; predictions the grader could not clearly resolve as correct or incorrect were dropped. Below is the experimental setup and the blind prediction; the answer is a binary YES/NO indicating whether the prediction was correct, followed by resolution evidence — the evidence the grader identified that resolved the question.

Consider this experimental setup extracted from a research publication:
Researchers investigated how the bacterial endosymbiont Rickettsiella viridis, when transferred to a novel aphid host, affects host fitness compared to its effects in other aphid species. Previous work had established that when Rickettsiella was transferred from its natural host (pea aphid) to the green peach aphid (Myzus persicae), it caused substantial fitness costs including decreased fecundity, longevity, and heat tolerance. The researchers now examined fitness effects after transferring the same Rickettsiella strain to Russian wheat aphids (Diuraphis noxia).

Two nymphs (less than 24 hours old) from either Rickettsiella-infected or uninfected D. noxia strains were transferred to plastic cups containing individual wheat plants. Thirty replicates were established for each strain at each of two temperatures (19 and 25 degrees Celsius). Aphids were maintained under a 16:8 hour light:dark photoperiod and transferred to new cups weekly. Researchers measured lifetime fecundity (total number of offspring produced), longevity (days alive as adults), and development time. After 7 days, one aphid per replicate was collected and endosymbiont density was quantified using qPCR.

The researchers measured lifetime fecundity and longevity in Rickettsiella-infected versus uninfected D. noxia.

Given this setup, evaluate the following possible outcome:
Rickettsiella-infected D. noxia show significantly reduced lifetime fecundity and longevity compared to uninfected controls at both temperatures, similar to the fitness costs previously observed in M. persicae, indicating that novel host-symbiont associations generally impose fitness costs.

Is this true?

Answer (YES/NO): NO